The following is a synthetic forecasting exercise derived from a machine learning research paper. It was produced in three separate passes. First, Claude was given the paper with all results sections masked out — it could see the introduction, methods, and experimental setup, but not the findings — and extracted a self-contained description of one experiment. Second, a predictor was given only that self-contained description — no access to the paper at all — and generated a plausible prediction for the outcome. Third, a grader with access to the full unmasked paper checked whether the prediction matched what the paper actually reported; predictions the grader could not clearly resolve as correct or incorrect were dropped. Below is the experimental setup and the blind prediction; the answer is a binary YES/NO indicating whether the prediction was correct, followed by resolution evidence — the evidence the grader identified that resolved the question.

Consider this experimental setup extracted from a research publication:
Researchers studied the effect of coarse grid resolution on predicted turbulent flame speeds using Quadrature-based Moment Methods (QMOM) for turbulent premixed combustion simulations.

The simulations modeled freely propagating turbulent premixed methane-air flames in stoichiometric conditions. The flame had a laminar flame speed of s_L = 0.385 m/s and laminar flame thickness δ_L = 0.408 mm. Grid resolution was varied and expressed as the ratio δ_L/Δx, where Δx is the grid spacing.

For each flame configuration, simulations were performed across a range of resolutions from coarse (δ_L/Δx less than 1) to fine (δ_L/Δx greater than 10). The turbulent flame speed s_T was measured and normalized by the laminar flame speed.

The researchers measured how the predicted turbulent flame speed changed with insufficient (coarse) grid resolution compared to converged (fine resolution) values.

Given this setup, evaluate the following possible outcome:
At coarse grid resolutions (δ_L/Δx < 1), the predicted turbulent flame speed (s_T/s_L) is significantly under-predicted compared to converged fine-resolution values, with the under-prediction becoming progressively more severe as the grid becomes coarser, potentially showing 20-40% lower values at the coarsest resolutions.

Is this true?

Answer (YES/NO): NO